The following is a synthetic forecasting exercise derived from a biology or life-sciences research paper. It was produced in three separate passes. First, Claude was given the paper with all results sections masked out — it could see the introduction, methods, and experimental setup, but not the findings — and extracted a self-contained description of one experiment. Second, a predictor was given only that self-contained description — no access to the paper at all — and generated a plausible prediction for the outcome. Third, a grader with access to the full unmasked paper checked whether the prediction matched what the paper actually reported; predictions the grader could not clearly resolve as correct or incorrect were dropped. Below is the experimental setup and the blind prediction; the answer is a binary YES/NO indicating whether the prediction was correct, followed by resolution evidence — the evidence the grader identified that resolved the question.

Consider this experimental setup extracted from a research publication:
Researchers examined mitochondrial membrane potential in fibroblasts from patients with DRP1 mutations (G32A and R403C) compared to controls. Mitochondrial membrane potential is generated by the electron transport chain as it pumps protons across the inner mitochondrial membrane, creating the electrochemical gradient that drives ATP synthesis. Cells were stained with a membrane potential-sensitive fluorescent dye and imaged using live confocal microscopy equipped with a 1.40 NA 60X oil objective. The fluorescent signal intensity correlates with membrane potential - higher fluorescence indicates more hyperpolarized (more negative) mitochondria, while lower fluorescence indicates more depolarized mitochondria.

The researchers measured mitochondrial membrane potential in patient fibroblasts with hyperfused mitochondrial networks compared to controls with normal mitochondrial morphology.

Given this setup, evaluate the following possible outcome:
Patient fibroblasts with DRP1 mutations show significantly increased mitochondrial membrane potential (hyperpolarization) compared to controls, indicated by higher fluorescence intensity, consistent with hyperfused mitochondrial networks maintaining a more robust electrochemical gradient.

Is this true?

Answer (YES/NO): YES